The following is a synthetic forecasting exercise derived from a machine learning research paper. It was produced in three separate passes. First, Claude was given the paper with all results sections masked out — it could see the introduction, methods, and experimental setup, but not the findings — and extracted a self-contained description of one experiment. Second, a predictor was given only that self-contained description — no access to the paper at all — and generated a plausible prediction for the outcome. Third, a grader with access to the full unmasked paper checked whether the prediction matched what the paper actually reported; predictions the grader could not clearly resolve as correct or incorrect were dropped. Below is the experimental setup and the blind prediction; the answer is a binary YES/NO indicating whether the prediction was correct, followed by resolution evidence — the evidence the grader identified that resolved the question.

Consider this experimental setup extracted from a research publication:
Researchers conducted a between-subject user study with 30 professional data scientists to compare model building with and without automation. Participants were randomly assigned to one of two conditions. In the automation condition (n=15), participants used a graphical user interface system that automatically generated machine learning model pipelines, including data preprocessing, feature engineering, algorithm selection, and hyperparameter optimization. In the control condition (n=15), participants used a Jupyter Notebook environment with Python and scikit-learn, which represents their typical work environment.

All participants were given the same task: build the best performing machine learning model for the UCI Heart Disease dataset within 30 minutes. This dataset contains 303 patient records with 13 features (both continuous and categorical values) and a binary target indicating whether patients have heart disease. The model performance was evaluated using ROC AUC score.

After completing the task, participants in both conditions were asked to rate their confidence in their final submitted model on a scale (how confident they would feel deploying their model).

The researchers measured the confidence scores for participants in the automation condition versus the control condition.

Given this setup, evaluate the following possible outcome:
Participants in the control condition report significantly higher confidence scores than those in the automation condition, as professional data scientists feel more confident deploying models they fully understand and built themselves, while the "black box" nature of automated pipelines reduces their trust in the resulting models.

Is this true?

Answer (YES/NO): YES